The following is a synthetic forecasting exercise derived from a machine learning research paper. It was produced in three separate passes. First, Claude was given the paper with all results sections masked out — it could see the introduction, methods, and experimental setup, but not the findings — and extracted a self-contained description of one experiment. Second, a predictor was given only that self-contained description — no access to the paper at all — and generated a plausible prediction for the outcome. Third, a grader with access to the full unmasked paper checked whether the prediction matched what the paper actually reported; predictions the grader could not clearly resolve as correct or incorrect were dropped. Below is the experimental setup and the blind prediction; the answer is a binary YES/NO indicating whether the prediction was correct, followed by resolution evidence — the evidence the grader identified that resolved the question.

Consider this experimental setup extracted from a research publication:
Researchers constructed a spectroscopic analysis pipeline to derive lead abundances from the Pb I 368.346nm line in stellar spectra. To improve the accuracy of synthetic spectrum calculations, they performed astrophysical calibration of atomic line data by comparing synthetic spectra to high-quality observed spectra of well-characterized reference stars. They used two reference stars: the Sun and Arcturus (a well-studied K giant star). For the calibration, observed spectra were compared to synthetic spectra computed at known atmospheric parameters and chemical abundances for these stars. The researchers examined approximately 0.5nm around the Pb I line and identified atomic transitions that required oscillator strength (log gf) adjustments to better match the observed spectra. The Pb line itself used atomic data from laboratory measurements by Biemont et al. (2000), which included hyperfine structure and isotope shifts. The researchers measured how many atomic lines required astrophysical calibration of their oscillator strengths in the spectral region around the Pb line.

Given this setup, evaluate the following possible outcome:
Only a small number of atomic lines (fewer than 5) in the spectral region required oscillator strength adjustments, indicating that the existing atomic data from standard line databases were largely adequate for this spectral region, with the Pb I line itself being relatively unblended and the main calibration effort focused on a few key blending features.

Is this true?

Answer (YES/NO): NO